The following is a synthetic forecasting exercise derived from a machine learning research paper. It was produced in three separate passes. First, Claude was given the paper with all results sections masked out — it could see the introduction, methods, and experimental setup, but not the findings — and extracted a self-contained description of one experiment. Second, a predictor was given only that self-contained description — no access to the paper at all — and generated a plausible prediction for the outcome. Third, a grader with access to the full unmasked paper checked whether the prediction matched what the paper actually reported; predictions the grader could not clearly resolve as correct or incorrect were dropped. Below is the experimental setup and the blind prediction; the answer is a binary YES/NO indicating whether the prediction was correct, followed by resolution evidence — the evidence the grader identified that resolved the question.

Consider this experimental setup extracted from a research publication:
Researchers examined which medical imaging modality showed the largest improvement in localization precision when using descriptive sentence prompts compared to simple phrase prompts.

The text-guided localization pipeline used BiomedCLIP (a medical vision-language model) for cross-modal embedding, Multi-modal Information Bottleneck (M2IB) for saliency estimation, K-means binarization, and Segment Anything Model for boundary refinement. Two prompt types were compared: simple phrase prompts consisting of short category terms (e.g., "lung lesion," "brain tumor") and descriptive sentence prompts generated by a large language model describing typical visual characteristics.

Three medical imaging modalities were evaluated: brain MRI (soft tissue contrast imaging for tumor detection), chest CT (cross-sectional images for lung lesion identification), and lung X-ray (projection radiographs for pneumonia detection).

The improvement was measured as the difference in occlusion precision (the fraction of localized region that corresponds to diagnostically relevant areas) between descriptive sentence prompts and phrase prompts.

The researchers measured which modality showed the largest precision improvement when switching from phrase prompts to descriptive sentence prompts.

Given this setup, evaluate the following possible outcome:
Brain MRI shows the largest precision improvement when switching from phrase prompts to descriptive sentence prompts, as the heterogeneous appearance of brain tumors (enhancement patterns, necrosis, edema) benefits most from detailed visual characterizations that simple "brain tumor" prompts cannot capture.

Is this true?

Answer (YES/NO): NO